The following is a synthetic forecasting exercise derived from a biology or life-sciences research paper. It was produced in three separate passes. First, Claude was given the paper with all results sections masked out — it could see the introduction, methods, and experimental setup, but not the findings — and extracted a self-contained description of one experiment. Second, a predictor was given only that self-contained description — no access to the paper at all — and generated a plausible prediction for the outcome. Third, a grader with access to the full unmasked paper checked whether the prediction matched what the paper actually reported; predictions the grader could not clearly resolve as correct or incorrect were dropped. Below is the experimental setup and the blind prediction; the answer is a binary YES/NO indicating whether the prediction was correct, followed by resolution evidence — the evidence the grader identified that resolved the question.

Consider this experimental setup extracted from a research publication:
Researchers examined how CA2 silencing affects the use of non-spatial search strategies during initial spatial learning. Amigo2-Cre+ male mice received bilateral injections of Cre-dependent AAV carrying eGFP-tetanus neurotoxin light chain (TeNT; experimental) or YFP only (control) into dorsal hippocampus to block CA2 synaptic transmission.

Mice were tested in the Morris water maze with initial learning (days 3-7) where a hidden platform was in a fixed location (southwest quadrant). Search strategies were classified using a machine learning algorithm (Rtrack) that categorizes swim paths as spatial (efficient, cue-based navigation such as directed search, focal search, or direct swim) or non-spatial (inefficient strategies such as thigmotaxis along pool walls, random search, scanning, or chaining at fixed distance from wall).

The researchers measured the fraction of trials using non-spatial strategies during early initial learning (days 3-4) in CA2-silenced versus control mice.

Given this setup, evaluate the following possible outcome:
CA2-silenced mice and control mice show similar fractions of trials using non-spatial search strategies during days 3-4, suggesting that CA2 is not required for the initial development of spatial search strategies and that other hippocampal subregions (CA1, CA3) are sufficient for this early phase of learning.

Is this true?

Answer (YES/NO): YES